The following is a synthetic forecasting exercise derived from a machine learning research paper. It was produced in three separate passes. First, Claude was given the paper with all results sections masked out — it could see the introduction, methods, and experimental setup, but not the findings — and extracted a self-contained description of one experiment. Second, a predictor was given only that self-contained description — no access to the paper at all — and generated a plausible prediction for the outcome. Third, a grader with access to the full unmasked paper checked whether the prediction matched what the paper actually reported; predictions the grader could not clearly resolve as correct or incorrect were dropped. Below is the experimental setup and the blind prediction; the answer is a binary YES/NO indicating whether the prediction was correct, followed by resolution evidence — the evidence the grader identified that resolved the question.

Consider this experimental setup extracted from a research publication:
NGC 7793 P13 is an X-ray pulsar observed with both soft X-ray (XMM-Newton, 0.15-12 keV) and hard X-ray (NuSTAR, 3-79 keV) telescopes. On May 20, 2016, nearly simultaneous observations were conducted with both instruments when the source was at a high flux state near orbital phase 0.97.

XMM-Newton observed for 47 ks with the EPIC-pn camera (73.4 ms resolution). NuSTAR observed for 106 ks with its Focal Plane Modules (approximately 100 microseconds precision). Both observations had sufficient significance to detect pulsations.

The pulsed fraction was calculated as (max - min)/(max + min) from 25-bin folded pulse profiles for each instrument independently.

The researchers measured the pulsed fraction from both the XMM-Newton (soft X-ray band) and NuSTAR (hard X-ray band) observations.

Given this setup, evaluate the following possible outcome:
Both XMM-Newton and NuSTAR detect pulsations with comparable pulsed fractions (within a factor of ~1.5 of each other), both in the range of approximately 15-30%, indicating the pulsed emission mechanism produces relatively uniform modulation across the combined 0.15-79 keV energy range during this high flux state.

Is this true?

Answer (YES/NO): NO